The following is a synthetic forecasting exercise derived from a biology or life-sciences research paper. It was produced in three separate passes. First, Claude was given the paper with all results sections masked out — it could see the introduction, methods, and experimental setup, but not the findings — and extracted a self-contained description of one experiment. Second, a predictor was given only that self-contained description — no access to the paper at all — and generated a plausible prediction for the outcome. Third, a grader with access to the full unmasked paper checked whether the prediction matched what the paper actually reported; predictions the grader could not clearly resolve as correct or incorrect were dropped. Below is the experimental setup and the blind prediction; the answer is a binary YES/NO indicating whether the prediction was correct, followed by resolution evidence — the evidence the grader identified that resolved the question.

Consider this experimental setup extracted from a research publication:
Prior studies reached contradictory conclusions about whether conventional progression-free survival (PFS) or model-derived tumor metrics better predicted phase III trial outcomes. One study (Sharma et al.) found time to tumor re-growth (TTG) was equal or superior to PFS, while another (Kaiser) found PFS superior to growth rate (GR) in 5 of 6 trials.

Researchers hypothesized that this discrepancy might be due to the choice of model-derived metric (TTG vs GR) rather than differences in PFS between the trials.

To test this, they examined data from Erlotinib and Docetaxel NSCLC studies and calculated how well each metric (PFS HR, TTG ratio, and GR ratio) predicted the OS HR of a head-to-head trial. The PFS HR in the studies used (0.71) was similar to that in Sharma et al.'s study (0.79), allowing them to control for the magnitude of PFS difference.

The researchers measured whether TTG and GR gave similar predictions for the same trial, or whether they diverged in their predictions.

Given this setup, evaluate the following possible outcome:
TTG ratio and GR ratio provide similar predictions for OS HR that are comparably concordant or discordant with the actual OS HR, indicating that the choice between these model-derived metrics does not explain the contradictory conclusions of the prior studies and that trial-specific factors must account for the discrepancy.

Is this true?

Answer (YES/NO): NO